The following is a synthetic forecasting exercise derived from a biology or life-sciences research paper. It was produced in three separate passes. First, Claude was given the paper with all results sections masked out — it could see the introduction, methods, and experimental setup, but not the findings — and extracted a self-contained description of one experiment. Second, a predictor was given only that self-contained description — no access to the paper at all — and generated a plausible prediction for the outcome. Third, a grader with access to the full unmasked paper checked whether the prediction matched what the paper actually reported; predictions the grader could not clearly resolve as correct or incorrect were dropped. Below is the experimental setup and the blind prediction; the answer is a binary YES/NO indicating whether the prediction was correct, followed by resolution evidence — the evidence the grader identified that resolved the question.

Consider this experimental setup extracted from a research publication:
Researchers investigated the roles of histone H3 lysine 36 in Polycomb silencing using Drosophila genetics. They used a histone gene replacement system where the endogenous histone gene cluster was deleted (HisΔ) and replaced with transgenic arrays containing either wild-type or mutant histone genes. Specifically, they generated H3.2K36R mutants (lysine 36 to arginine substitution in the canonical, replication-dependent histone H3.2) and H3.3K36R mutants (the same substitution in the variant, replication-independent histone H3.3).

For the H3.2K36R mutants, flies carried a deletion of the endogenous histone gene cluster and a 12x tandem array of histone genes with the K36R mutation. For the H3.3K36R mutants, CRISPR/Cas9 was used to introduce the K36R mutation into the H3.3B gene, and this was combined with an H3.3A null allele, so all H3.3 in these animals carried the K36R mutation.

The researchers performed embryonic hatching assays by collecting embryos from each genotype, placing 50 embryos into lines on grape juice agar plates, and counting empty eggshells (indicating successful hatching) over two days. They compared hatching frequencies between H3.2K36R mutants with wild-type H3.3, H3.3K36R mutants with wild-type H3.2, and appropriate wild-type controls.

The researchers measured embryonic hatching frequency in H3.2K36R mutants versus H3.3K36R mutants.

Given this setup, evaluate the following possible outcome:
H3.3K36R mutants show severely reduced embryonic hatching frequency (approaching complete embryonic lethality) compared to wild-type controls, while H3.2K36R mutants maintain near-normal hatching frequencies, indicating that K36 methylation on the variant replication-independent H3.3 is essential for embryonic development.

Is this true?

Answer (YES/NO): NO